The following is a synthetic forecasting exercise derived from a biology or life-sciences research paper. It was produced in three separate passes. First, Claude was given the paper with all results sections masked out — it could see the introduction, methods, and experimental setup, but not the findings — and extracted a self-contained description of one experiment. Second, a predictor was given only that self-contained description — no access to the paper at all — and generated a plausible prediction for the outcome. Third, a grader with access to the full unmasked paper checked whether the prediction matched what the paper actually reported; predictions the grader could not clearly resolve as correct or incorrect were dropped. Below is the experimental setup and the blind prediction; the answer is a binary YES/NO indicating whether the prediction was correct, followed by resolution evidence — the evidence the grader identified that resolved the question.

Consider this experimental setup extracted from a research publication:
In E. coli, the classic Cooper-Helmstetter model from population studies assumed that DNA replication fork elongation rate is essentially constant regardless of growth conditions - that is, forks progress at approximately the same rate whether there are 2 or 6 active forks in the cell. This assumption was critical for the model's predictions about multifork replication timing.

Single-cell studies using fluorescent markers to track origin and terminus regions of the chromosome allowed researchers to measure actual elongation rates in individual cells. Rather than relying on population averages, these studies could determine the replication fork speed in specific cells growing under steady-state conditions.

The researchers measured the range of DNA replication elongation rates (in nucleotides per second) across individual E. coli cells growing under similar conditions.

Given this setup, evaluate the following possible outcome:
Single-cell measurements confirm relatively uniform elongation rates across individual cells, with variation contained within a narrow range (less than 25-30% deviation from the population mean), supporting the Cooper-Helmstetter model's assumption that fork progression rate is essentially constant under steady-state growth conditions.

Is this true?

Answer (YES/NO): NO